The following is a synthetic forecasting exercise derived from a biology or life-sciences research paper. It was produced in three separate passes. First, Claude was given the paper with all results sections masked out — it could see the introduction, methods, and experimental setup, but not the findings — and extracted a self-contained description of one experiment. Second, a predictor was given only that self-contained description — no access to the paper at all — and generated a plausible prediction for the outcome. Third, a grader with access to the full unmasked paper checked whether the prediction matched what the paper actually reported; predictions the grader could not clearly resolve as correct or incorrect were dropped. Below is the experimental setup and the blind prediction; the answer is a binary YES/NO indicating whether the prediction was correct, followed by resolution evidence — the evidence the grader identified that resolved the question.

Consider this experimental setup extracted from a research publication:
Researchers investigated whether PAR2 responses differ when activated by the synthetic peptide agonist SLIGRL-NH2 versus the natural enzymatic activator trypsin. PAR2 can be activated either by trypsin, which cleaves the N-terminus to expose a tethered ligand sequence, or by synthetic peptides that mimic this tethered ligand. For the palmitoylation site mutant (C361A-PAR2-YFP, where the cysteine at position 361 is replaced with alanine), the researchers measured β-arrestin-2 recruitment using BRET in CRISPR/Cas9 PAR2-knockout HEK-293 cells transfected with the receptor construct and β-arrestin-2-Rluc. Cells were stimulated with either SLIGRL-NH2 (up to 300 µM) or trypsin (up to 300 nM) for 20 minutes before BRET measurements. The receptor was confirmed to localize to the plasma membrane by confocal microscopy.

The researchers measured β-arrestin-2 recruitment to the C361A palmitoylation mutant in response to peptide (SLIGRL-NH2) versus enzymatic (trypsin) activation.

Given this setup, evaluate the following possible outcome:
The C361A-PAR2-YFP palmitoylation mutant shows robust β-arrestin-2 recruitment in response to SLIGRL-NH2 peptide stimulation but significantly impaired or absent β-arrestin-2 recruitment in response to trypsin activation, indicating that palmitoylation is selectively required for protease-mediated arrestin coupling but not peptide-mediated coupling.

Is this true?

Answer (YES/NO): NO